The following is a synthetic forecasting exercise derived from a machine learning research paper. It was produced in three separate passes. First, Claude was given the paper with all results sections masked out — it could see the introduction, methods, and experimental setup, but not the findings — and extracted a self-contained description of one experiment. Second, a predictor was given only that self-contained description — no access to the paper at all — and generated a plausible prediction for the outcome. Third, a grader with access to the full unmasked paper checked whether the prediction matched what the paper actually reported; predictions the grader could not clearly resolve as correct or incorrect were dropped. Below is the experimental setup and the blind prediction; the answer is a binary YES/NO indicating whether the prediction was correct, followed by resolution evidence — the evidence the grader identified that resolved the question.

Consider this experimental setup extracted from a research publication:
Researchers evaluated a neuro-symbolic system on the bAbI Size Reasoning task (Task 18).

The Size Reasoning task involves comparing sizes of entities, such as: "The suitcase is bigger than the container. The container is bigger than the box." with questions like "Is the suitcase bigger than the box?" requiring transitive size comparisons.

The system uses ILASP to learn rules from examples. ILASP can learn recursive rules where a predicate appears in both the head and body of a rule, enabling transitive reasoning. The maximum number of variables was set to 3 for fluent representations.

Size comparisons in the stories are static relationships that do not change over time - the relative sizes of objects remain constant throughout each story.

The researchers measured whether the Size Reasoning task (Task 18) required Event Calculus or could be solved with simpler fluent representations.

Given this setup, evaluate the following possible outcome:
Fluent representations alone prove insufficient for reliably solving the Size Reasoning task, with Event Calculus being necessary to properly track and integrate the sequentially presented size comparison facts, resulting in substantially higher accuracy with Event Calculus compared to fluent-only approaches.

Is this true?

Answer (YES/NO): NO